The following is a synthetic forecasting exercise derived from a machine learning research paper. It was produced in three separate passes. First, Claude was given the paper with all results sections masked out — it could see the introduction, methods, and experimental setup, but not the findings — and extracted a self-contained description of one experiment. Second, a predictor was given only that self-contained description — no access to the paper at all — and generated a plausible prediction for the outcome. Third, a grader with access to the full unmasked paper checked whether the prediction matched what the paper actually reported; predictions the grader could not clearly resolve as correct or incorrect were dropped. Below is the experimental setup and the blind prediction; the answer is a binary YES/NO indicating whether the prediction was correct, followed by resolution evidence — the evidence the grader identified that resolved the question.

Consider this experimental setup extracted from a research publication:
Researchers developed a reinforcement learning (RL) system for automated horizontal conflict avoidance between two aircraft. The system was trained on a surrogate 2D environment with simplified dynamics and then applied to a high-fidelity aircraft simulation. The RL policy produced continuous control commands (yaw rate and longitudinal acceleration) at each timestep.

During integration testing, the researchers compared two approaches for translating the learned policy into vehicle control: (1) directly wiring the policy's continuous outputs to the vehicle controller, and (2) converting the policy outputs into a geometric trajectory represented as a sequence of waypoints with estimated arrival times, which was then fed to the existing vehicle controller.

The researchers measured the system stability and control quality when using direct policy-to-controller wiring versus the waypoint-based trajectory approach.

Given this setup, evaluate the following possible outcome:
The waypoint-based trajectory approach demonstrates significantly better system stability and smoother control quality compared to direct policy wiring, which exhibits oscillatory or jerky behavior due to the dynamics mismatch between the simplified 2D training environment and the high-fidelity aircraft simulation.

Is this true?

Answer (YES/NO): YES